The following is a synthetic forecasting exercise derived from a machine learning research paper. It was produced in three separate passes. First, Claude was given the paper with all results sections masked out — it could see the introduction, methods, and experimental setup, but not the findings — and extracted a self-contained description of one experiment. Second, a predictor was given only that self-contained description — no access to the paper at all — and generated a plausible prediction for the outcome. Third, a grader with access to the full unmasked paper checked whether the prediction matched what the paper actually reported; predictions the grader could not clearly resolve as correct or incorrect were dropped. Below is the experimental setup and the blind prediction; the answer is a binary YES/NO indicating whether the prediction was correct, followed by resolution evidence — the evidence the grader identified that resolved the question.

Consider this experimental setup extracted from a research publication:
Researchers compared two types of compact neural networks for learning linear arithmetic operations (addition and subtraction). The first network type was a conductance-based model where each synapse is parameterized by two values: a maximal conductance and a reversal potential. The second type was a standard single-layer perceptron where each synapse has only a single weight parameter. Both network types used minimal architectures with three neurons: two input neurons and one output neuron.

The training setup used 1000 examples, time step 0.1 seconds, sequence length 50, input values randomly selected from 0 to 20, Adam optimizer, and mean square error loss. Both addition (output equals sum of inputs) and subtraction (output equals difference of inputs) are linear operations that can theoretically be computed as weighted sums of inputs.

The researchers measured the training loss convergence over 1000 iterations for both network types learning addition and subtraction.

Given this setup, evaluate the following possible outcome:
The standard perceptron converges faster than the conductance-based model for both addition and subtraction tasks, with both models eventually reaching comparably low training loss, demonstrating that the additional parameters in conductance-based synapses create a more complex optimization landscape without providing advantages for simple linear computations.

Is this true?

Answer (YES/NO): YES